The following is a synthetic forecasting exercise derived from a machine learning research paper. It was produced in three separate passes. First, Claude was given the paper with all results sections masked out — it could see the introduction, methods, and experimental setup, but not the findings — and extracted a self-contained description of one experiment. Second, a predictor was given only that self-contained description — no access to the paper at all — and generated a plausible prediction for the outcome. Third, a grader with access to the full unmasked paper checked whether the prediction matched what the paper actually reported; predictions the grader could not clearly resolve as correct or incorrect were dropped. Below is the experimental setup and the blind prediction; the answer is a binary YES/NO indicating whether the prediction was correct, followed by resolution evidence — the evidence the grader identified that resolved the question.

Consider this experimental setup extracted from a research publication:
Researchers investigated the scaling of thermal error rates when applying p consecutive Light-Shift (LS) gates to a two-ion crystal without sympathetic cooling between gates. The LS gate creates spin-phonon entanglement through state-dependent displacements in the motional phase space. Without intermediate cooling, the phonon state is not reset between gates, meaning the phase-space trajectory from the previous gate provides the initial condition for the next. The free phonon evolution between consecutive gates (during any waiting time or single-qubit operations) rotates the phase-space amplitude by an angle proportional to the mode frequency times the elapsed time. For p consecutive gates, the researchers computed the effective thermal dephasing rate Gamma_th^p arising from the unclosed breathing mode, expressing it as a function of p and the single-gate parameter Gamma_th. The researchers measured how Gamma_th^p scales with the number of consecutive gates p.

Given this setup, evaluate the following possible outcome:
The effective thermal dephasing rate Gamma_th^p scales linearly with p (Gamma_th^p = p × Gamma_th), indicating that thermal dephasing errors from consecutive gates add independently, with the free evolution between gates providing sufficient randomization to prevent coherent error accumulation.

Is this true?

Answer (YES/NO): NO